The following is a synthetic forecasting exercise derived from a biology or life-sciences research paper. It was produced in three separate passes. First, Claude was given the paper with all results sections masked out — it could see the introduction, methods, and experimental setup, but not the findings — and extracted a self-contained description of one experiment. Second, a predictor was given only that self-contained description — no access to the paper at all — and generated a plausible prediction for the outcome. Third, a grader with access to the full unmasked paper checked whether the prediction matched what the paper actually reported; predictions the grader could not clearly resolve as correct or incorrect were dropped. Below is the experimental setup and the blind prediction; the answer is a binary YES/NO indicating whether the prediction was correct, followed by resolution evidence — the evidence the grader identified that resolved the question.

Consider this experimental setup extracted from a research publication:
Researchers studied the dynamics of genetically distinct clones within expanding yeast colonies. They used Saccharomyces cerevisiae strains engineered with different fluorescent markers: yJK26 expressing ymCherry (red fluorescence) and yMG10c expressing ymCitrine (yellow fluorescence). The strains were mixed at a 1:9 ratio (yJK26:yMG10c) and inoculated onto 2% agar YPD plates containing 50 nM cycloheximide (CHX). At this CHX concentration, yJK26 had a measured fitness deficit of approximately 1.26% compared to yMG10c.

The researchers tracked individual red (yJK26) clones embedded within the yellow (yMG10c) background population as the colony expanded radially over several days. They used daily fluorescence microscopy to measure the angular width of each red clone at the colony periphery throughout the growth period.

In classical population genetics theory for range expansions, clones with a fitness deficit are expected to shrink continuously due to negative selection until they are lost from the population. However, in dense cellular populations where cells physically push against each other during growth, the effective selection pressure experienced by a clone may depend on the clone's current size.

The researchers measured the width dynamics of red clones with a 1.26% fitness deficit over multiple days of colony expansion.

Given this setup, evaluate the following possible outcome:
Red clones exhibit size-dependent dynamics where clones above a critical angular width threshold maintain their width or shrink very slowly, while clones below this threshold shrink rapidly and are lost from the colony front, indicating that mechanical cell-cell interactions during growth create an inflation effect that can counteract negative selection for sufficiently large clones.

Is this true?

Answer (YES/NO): NO